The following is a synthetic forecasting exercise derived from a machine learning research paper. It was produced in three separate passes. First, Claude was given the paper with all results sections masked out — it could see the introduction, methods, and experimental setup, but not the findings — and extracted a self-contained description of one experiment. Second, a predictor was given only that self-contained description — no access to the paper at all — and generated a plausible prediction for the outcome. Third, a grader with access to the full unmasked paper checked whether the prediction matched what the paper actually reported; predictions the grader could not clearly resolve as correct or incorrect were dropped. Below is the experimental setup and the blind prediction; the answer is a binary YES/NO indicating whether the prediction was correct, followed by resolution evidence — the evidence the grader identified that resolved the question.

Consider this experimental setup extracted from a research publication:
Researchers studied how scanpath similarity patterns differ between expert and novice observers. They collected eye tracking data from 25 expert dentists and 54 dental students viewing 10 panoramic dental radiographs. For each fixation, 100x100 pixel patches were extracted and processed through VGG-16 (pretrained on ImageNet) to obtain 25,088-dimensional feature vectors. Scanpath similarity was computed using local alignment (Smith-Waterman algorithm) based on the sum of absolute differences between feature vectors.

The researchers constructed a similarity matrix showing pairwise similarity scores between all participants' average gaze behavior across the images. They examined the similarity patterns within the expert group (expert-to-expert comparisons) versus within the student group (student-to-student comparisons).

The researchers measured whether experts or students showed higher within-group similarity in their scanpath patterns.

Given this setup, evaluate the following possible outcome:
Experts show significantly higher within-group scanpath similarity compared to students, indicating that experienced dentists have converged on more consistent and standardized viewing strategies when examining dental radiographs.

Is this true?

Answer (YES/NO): YES